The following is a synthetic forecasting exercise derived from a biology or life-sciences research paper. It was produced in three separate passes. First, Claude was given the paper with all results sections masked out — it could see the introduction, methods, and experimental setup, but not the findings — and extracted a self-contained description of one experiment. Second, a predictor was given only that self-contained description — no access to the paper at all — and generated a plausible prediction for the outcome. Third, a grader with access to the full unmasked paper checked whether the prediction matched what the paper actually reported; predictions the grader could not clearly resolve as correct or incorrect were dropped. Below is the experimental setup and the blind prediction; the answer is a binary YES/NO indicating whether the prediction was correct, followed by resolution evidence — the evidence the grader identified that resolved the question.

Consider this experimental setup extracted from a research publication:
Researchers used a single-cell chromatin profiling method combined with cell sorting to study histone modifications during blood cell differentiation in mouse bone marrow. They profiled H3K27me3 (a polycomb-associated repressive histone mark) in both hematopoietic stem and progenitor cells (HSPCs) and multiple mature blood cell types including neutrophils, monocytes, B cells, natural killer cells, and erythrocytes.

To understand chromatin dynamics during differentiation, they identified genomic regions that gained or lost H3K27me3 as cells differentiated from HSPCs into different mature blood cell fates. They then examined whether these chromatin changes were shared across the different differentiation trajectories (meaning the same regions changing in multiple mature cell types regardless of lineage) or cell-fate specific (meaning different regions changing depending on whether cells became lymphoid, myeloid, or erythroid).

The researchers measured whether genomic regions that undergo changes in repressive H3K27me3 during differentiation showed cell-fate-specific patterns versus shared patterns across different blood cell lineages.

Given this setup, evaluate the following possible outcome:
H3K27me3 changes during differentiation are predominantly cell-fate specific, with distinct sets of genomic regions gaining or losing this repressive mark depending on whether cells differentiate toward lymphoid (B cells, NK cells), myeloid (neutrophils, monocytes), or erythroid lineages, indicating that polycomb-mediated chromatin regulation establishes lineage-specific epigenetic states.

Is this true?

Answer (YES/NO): NO